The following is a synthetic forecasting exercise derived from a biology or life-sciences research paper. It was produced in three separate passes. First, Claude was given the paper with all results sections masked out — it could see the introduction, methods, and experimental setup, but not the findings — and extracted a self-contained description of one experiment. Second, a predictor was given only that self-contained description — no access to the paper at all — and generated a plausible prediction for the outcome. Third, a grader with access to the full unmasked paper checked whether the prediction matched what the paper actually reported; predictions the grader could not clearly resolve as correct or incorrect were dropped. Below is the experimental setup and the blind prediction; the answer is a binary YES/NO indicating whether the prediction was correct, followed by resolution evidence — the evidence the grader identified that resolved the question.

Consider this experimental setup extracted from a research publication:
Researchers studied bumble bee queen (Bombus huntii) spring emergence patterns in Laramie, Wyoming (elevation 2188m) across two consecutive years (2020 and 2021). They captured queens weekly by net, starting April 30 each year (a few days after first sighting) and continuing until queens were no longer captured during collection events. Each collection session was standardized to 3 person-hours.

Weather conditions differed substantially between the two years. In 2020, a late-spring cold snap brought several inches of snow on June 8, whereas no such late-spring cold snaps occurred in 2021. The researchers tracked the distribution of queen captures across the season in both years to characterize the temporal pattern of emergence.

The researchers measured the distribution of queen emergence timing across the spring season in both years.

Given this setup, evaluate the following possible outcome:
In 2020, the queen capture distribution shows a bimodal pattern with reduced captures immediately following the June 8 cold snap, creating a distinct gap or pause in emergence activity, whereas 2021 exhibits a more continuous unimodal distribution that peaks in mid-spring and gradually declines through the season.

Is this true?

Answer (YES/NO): NO